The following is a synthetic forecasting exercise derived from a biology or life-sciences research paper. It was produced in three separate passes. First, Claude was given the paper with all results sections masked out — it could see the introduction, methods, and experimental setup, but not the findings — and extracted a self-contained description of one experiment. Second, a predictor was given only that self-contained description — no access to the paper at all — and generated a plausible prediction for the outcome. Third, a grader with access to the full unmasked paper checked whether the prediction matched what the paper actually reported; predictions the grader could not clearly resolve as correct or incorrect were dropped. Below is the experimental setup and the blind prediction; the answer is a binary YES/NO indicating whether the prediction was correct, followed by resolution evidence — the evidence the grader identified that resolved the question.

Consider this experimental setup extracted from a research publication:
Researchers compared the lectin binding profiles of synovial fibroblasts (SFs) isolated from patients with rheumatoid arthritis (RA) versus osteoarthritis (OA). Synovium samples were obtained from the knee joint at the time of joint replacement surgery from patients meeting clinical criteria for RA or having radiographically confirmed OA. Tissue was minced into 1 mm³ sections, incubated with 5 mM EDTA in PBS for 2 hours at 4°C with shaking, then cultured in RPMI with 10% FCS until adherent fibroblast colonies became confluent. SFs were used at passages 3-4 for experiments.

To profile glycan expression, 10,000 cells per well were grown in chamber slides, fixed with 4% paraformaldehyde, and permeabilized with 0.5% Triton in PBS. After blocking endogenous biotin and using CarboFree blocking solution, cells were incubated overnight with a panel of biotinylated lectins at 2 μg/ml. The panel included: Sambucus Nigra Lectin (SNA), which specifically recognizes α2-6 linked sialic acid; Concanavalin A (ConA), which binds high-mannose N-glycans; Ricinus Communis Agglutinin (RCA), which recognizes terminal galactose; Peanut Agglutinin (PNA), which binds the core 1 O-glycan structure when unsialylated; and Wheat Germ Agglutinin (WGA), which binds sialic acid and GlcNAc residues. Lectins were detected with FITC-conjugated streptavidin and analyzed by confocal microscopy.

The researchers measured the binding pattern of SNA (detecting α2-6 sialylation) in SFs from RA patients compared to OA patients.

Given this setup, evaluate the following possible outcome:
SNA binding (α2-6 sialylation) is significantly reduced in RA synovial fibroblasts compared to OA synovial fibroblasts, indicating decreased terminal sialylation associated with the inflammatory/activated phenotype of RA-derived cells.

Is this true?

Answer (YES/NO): NO